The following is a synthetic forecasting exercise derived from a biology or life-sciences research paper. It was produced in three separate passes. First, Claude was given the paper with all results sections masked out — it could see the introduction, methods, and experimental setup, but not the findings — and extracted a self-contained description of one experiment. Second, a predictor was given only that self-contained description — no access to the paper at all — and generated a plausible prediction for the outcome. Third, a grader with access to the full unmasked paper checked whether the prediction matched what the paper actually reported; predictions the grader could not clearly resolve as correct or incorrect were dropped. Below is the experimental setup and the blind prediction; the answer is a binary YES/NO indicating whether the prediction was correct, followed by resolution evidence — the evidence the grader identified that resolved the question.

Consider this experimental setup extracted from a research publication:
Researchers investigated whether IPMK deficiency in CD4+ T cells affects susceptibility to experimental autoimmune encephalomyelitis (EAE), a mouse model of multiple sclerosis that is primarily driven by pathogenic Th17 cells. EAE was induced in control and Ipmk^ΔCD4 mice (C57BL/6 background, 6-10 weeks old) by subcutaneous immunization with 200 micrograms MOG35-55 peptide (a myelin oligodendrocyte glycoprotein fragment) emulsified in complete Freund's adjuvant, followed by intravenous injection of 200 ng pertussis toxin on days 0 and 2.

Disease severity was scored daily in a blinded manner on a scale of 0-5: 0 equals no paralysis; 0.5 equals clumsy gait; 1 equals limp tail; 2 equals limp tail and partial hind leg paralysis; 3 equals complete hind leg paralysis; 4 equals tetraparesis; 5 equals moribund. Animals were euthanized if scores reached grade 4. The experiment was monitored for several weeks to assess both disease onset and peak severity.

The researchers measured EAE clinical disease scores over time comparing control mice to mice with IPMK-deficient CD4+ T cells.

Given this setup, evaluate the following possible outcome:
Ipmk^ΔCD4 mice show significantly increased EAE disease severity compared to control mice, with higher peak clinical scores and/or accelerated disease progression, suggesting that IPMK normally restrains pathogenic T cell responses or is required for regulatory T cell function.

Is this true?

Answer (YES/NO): NO